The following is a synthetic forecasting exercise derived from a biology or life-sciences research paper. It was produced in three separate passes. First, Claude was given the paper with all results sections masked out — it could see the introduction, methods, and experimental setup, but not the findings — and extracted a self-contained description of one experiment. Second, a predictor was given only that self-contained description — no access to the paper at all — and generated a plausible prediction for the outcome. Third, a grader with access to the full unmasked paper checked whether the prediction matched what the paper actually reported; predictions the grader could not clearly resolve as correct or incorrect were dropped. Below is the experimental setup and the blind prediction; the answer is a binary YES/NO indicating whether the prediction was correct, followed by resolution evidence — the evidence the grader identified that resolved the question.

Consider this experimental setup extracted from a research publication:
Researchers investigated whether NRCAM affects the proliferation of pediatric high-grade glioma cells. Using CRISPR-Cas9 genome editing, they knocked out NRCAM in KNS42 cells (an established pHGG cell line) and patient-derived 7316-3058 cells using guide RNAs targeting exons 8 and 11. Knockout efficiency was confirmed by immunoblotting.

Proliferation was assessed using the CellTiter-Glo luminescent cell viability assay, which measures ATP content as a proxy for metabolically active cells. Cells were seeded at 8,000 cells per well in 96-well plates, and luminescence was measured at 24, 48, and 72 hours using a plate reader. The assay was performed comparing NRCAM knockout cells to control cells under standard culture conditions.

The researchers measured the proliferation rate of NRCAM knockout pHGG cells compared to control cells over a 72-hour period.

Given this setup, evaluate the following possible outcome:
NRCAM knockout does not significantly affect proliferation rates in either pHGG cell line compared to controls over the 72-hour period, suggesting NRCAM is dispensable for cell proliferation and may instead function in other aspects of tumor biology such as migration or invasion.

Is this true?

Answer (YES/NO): YES